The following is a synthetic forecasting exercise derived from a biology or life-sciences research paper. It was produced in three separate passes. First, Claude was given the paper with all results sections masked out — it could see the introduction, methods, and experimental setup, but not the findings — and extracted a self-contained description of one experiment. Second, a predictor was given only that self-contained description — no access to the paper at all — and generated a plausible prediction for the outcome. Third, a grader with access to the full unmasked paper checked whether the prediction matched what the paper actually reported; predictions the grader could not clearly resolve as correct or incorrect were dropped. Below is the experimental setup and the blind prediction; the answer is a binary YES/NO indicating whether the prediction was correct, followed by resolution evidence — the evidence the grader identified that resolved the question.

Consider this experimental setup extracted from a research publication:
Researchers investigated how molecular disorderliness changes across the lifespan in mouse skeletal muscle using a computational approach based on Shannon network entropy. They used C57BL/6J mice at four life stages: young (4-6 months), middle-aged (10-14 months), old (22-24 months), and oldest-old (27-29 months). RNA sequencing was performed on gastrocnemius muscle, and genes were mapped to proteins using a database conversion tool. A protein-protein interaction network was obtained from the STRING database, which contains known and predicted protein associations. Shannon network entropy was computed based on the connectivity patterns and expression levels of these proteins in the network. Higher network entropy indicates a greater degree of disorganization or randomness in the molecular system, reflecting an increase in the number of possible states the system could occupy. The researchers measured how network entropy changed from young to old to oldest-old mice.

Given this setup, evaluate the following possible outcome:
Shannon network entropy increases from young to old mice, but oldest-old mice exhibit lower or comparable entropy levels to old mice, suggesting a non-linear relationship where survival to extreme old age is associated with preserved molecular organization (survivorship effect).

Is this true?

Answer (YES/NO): NO